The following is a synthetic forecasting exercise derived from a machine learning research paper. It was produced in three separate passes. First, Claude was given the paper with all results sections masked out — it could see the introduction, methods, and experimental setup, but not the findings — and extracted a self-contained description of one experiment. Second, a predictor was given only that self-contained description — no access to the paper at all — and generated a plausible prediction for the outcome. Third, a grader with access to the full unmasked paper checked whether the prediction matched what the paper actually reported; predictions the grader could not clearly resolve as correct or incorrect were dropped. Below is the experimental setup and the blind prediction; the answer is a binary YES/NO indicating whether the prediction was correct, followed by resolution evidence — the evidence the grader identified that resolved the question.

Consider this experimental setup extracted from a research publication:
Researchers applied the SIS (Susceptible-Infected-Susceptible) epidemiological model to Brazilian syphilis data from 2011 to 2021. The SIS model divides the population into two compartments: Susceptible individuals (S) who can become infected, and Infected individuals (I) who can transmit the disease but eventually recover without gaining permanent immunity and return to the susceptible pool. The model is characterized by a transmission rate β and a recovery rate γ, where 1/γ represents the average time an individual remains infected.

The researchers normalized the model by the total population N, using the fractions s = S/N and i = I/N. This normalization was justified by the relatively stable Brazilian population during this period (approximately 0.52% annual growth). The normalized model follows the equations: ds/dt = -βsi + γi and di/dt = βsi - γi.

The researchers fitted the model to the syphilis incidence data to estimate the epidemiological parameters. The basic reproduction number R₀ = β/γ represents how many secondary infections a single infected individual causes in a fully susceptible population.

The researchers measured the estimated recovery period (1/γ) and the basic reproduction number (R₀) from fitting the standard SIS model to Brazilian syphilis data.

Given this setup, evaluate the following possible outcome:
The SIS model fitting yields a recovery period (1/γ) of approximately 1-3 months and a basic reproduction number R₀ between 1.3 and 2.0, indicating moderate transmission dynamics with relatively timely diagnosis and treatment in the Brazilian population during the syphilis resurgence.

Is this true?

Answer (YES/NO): NO